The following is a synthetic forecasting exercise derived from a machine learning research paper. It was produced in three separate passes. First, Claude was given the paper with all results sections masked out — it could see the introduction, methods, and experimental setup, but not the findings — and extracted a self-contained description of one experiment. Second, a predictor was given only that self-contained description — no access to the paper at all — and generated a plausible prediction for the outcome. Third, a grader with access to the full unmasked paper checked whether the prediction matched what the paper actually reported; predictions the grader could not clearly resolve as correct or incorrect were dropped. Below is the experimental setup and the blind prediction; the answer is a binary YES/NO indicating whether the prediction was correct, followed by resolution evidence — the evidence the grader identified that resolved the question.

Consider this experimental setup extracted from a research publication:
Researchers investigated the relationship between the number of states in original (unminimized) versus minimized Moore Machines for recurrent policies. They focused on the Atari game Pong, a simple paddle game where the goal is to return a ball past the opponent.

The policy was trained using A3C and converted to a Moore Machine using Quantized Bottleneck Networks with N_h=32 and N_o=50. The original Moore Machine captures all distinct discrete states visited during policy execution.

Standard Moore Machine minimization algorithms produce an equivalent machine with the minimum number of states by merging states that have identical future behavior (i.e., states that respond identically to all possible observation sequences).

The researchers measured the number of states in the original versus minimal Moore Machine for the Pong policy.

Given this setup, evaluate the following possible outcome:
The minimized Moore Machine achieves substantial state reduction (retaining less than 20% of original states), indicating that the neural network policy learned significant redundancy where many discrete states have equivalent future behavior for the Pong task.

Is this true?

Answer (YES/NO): YES